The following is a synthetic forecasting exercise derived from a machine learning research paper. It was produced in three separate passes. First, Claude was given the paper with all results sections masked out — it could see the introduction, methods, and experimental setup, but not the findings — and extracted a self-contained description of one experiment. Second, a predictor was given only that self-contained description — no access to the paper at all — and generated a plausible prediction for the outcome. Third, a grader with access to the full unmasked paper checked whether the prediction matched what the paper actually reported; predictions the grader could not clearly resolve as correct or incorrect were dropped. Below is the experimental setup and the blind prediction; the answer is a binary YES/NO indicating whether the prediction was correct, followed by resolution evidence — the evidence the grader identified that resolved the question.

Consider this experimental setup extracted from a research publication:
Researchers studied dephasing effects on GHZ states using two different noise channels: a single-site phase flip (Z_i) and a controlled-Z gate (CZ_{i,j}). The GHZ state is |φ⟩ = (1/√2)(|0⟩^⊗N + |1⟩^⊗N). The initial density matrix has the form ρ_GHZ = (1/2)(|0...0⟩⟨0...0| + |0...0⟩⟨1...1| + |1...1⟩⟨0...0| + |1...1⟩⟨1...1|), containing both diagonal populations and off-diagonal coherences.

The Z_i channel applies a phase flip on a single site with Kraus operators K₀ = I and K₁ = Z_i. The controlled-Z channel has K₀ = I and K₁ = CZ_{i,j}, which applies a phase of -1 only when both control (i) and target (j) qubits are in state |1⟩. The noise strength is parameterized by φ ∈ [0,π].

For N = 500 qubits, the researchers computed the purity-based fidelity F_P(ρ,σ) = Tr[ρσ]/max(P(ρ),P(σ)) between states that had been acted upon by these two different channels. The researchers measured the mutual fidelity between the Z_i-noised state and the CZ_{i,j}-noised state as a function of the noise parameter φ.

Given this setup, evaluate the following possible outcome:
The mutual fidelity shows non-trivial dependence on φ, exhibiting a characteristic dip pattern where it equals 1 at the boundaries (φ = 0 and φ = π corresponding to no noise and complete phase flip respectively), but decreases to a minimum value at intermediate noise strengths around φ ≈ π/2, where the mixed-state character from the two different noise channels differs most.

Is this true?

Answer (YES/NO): NO